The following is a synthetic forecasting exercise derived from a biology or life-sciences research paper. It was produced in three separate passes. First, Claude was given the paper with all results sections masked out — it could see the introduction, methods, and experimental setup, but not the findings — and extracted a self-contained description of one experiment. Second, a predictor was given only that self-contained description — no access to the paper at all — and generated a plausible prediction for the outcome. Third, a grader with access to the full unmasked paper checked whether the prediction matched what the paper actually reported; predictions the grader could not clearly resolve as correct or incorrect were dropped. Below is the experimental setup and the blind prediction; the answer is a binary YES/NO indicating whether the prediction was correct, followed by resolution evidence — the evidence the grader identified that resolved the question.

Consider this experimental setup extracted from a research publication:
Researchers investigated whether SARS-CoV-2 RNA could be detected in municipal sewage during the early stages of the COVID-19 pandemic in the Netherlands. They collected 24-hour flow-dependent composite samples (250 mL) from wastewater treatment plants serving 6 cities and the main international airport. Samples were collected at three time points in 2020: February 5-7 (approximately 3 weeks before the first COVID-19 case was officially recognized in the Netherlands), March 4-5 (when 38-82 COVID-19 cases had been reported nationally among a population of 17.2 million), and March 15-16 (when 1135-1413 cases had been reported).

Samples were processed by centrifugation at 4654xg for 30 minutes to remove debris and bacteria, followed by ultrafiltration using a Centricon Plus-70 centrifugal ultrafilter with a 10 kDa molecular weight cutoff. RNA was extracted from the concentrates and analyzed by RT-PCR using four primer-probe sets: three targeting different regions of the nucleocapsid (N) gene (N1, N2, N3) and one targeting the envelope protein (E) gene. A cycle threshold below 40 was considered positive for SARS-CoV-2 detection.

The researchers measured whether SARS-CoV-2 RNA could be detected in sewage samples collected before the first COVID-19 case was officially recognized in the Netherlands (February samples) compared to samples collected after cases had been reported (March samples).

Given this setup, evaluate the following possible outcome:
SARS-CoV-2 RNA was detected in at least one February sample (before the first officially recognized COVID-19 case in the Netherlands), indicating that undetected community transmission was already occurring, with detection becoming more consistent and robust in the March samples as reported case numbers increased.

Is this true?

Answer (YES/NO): NO